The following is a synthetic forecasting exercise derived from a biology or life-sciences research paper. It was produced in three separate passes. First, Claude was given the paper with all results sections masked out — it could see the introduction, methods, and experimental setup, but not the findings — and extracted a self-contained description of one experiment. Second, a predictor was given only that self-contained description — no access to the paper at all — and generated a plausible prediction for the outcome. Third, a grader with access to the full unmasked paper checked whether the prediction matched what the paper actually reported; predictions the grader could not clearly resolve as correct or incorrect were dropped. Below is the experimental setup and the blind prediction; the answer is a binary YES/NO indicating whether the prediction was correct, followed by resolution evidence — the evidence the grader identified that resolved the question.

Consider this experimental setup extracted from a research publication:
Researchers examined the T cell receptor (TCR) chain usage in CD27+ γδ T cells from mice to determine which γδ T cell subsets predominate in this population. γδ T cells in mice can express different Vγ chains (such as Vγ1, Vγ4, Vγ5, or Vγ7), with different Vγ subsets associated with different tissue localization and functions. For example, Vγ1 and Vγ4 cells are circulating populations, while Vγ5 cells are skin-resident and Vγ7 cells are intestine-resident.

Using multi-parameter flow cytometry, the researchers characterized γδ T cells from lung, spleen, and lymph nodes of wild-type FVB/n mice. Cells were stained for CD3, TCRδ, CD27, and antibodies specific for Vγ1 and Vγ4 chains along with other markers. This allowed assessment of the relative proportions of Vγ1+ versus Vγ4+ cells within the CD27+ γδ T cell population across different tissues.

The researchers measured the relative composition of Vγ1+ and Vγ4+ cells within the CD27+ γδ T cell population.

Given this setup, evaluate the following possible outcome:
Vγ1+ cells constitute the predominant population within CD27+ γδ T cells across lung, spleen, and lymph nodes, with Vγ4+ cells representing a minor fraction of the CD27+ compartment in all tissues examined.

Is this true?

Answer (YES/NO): YES